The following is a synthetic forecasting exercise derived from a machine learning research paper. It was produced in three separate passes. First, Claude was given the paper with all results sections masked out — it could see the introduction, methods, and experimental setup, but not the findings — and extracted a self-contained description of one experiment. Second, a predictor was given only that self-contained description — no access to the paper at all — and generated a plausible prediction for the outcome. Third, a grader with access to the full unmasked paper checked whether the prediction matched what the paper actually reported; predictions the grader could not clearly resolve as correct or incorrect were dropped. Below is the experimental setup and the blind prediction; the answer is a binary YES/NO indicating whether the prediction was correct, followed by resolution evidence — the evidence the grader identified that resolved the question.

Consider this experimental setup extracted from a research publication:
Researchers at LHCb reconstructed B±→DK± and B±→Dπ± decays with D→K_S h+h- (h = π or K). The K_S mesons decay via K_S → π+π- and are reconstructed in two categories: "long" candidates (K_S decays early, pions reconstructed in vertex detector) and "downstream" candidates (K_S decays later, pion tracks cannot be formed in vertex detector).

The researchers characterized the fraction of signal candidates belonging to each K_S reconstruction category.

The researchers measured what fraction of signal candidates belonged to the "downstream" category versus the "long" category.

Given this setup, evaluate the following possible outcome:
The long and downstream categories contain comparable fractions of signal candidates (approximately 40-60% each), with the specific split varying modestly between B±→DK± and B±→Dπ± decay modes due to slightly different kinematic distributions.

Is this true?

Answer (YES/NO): NO